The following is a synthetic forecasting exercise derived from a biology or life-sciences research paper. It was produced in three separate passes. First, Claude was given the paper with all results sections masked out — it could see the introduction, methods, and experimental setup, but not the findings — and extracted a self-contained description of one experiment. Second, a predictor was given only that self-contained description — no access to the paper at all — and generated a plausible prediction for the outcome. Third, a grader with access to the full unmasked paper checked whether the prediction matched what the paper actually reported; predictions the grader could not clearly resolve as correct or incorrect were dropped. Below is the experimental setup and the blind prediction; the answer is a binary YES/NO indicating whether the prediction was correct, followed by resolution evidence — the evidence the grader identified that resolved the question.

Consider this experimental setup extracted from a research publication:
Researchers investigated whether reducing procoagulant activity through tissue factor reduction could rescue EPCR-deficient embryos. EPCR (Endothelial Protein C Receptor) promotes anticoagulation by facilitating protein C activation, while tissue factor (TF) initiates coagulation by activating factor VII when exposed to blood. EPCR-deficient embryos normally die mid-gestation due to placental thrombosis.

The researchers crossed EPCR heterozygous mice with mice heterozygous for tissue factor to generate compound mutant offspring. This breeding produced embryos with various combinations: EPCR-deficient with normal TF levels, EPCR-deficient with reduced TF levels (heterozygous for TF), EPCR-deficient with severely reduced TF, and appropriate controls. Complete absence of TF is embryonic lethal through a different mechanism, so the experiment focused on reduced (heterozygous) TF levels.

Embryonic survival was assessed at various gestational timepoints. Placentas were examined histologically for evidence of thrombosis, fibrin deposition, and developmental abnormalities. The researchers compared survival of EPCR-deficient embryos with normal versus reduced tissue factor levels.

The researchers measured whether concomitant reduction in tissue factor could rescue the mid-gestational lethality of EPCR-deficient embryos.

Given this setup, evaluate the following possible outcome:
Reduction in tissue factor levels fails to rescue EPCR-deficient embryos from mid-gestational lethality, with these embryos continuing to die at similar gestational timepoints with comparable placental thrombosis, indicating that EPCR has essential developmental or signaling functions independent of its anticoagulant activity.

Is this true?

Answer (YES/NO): NO